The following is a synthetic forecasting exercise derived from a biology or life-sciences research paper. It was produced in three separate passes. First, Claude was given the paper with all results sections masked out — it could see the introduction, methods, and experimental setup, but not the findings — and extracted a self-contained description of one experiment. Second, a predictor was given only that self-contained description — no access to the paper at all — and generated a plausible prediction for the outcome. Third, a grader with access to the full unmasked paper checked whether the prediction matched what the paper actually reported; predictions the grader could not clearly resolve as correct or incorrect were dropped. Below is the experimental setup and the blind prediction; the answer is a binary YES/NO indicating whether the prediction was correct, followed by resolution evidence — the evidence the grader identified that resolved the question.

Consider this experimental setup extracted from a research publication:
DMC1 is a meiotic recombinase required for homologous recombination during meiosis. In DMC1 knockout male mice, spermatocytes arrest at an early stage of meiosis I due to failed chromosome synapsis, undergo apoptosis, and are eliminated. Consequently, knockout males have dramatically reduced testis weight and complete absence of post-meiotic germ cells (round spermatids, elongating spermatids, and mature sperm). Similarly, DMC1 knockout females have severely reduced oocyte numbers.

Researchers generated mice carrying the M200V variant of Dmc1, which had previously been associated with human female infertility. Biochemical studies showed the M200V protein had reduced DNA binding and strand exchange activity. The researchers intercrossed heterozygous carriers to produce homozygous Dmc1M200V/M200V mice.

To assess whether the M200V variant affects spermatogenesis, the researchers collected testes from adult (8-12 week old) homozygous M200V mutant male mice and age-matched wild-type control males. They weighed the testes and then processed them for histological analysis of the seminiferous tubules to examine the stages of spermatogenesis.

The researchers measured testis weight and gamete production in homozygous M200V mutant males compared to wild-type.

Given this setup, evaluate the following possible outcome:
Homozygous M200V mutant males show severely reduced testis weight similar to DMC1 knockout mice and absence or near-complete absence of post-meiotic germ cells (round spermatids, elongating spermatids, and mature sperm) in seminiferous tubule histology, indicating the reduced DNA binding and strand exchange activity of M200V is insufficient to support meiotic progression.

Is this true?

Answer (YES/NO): NO